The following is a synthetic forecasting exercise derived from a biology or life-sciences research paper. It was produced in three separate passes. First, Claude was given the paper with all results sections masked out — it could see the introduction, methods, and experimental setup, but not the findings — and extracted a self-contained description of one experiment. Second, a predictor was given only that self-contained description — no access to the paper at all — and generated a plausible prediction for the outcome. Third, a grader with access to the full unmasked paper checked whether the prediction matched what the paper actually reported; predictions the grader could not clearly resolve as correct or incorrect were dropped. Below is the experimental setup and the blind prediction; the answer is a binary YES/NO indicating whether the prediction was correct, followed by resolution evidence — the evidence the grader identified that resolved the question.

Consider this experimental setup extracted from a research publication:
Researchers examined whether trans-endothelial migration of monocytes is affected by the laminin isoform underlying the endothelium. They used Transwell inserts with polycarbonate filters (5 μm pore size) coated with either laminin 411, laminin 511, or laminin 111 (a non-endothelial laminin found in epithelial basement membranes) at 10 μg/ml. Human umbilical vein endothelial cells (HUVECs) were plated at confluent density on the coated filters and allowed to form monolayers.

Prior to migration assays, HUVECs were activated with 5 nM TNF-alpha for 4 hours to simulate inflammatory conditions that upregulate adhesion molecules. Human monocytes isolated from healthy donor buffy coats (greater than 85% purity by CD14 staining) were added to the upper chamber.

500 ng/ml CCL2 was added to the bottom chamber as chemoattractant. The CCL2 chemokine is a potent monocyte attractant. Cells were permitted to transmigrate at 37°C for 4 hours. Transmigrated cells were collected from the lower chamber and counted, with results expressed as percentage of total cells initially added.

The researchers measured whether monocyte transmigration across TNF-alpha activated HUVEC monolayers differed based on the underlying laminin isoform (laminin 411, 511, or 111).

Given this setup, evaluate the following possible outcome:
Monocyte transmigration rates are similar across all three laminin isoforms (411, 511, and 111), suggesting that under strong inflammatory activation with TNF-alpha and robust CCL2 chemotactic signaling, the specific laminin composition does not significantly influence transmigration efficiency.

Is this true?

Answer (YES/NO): YES